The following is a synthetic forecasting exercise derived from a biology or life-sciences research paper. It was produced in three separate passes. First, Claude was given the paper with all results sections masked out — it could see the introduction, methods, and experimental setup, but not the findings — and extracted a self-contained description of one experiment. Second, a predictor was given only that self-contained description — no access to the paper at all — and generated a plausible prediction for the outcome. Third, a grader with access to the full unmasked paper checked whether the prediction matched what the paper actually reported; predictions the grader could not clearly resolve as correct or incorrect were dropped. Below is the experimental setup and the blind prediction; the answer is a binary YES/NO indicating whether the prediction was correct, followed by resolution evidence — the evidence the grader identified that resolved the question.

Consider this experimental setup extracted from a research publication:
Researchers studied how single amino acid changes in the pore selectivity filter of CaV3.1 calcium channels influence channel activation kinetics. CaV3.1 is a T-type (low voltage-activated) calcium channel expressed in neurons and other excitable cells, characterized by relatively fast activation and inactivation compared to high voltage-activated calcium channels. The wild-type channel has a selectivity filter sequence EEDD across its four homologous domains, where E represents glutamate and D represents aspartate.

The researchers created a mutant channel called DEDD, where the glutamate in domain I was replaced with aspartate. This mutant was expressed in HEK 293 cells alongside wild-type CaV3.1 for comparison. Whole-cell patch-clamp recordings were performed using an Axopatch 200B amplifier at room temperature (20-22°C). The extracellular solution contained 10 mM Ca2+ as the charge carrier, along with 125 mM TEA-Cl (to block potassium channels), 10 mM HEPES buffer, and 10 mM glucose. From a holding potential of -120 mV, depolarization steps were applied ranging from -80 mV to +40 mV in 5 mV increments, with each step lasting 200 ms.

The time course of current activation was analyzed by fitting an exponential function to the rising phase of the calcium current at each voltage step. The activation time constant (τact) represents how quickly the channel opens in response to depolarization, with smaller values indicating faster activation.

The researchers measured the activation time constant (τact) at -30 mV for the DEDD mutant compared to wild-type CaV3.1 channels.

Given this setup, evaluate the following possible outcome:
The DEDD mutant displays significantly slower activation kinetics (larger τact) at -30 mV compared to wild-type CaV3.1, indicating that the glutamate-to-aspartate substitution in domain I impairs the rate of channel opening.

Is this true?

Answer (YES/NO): YES